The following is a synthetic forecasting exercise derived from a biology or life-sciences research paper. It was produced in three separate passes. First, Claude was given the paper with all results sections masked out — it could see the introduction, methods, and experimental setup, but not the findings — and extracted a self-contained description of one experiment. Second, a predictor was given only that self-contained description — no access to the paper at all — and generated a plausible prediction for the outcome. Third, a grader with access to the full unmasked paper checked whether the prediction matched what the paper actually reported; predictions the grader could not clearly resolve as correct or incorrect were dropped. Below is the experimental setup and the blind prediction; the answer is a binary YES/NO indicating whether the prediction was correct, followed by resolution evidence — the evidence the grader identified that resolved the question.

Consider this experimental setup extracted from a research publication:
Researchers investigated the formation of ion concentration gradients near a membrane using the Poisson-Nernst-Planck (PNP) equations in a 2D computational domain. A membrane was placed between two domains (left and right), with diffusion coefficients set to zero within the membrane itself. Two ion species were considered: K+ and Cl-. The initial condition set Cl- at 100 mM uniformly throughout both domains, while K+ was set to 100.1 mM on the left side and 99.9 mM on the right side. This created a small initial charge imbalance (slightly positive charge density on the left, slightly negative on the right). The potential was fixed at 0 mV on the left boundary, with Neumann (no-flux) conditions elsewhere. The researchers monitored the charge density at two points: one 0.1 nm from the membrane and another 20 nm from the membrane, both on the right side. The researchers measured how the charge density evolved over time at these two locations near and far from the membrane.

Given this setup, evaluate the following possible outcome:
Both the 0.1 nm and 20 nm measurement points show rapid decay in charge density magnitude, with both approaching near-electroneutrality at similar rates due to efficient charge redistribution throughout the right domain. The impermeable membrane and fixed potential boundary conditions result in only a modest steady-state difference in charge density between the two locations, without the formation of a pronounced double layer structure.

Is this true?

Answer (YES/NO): NO